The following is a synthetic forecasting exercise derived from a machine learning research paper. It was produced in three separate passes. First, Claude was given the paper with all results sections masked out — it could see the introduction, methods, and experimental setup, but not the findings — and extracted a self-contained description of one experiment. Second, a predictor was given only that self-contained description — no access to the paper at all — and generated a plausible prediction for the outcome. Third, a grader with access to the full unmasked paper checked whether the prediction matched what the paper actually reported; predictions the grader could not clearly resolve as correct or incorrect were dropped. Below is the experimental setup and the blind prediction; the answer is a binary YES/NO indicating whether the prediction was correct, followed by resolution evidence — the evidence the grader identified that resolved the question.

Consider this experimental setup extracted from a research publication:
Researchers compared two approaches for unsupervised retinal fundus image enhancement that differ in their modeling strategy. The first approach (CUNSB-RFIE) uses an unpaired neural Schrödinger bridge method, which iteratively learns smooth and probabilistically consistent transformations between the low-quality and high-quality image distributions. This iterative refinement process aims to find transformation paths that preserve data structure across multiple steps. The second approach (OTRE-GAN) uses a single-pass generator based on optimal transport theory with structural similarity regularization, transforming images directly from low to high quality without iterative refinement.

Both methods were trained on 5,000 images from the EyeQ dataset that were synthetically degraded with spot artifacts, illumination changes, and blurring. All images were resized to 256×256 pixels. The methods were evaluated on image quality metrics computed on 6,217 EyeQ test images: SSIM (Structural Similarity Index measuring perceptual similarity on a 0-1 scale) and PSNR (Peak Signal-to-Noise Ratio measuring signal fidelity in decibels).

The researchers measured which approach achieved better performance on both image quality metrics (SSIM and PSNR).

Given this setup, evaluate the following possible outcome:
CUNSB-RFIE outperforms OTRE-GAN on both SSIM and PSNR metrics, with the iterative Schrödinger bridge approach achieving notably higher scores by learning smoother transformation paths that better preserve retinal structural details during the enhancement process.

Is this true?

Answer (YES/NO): NO